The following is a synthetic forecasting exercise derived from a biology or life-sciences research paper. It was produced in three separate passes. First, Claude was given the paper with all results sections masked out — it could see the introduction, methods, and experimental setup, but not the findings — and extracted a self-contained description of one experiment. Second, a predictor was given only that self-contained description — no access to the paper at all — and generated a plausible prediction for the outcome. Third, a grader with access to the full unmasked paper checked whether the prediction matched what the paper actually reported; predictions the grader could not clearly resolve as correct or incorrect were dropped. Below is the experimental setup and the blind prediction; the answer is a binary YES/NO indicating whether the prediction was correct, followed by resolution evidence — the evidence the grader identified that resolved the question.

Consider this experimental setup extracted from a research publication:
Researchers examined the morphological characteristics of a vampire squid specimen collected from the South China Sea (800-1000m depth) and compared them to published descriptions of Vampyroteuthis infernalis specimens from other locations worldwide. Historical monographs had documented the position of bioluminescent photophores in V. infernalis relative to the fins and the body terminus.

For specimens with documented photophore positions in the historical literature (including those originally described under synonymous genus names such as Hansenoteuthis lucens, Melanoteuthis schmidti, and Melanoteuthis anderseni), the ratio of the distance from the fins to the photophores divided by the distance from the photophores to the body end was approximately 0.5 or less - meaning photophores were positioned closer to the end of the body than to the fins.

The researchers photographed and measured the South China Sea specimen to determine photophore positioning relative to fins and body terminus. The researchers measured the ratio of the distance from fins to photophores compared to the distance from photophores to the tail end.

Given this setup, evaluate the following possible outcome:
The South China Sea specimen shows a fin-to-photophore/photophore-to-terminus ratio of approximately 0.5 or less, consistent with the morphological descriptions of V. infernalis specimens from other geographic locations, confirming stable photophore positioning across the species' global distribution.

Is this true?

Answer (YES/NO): NO